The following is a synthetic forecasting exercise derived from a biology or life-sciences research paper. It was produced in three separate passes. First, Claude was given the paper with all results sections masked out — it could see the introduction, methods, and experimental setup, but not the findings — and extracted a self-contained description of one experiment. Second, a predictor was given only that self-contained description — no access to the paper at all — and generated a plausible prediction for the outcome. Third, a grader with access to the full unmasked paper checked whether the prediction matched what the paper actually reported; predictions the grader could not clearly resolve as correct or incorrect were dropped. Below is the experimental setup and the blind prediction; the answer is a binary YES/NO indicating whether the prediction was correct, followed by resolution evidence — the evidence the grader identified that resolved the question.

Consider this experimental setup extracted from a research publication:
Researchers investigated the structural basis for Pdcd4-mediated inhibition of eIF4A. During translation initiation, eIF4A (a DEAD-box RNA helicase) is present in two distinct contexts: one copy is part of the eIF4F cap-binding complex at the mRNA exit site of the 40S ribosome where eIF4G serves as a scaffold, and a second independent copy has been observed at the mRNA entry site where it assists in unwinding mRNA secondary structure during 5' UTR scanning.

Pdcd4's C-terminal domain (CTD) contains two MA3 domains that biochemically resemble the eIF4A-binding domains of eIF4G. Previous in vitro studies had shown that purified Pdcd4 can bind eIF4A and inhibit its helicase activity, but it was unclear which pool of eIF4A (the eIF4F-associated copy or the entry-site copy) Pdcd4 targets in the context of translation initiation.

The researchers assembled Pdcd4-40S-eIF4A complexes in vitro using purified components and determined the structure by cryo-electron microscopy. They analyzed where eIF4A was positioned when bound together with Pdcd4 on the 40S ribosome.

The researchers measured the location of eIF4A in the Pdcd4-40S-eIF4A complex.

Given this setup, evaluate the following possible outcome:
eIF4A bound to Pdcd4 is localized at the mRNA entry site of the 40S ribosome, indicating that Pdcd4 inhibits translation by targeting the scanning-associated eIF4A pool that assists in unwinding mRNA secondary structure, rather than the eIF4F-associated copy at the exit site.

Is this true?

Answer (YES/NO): YES